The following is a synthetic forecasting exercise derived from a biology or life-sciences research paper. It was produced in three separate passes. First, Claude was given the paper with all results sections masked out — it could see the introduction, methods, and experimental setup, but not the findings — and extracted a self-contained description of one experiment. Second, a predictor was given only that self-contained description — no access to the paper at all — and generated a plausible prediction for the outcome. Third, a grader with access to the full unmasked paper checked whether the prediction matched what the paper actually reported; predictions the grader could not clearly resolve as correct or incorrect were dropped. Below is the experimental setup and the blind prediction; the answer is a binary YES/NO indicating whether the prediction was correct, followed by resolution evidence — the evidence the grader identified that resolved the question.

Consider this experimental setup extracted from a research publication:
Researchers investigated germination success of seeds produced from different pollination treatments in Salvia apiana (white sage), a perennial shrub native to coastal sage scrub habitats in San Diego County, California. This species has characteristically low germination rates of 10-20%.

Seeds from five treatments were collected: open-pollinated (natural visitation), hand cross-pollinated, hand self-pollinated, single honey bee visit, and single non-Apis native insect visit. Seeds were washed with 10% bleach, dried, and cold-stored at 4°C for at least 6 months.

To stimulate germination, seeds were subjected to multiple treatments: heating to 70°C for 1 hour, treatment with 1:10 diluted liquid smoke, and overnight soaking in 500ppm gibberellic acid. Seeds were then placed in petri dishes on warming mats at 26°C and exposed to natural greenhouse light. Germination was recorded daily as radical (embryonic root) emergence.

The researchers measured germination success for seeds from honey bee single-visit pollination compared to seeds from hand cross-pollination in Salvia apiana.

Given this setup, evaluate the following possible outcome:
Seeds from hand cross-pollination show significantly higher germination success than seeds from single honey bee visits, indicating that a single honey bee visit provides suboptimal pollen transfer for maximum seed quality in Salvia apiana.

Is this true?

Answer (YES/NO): YES